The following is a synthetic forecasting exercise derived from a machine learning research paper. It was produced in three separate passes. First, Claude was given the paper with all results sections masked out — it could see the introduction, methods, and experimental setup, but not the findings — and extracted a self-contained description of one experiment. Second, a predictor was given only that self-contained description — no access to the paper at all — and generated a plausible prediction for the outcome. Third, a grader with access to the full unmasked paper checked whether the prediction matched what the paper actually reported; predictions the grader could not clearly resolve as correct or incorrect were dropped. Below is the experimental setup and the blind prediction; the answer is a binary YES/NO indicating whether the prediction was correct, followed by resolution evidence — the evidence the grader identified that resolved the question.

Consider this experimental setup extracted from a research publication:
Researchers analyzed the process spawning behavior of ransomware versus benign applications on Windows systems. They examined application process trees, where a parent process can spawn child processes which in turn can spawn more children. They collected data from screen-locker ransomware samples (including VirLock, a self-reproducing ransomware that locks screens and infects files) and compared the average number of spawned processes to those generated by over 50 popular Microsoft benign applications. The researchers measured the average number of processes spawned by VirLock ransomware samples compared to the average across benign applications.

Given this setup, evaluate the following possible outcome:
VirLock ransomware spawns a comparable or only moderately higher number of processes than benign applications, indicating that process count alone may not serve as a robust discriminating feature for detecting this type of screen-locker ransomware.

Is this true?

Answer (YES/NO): NO